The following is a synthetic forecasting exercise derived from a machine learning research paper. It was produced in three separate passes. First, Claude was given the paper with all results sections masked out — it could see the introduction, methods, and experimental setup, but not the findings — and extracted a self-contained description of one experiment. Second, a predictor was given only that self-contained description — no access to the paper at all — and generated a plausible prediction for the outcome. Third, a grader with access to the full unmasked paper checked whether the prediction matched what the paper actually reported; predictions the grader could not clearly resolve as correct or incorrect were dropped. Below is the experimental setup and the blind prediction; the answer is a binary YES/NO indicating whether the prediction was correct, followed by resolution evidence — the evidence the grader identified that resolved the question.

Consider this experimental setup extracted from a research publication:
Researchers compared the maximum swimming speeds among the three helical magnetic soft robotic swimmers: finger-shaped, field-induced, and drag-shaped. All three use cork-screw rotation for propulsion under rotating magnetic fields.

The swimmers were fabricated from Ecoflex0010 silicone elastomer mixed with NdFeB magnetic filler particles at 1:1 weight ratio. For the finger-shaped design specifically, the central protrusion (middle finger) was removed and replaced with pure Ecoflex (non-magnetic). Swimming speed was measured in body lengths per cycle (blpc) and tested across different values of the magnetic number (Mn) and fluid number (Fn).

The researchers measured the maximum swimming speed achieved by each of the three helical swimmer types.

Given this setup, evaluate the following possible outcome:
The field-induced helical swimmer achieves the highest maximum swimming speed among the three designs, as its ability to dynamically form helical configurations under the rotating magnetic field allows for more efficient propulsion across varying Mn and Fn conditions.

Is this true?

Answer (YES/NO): NO